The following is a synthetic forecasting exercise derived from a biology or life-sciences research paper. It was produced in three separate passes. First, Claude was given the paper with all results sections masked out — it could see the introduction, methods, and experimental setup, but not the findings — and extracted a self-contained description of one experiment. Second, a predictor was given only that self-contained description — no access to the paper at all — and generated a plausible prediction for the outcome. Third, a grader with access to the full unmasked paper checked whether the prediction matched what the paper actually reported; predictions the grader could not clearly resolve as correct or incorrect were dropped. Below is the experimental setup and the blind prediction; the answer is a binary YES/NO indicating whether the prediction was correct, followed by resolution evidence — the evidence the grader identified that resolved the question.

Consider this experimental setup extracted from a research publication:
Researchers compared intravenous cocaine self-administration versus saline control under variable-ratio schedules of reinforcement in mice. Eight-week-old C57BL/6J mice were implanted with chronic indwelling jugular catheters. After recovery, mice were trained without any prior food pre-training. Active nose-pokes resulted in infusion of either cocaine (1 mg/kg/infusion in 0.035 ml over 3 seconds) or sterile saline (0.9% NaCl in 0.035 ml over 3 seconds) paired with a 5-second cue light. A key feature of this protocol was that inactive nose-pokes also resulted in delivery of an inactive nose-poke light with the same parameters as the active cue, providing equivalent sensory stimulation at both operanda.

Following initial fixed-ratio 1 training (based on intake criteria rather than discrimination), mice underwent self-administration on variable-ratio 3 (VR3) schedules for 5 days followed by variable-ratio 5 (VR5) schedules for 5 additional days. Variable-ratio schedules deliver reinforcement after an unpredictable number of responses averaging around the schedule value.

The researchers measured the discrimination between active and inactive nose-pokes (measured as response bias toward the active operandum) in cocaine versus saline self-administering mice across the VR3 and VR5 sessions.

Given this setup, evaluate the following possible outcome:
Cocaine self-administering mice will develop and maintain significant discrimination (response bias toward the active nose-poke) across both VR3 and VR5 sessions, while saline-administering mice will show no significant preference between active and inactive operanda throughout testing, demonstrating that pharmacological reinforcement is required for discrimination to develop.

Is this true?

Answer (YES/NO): YES